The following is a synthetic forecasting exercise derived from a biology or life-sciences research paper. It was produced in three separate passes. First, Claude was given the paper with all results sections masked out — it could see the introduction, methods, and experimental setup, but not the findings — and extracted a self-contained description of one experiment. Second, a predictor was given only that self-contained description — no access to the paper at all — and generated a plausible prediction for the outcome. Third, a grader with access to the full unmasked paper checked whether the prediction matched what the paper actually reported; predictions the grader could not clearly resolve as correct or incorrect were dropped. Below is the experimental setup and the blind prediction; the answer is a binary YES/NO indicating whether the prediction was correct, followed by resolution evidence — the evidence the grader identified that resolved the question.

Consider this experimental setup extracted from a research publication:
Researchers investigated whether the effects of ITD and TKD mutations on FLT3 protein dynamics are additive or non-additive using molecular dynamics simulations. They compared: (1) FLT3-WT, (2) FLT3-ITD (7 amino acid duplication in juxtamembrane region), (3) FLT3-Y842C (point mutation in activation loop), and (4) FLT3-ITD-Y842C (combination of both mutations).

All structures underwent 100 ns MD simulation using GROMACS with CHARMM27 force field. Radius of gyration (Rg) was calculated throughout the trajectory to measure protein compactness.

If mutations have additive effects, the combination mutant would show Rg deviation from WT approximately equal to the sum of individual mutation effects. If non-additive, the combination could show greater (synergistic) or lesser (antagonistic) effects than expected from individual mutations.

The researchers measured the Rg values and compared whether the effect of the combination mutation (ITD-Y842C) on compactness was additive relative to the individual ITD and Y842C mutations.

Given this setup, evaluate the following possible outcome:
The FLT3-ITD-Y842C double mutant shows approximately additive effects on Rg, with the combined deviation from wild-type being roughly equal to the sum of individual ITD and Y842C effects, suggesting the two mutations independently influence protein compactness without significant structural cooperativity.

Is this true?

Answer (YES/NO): NO